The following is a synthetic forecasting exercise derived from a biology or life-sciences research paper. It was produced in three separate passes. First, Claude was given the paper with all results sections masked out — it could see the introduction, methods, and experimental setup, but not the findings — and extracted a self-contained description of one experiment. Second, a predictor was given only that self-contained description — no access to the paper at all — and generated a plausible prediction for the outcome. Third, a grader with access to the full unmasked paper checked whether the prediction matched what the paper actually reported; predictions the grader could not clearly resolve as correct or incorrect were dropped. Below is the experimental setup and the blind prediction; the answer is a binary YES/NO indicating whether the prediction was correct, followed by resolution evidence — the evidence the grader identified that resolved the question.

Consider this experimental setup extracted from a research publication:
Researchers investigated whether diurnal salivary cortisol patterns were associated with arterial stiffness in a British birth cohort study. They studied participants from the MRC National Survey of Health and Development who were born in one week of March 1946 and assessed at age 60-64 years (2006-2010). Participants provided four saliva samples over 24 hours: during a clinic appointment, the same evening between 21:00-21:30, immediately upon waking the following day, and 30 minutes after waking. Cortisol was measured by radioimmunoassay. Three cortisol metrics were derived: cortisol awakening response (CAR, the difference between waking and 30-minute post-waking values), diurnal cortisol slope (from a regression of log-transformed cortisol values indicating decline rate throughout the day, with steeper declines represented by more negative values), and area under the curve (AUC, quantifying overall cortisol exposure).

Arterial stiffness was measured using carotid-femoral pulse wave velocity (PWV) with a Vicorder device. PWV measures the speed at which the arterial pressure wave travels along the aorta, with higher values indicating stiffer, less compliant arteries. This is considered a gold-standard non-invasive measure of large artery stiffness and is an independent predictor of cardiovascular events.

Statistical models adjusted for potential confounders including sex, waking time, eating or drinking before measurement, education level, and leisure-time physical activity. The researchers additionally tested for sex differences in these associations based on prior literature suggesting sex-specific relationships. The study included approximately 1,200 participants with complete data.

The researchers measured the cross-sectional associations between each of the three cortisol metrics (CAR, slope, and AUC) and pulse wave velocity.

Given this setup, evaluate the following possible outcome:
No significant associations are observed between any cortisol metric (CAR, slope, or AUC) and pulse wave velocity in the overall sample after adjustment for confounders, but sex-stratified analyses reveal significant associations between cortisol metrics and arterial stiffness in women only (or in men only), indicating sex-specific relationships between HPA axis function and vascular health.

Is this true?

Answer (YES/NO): NO